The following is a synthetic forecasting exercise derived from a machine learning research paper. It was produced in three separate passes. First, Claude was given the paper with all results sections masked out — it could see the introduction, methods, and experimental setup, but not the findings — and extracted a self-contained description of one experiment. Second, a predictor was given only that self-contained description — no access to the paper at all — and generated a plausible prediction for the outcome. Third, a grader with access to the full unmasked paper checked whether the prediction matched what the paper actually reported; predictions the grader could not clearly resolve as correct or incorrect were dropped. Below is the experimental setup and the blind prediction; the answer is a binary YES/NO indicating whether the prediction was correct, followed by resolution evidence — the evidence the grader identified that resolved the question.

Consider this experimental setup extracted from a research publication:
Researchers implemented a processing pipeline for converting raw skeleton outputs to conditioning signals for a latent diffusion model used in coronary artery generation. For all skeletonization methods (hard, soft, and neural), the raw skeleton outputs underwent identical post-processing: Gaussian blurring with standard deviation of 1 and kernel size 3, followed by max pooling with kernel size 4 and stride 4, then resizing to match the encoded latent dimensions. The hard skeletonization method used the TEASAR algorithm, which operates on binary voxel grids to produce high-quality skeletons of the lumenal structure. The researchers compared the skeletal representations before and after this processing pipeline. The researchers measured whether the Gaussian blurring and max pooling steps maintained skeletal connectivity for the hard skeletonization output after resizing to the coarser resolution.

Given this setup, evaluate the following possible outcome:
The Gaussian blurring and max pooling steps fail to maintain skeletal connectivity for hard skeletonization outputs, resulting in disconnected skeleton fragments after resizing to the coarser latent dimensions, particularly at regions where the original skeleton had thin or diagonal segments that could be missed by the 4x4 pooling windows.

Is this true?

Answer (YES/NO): NO